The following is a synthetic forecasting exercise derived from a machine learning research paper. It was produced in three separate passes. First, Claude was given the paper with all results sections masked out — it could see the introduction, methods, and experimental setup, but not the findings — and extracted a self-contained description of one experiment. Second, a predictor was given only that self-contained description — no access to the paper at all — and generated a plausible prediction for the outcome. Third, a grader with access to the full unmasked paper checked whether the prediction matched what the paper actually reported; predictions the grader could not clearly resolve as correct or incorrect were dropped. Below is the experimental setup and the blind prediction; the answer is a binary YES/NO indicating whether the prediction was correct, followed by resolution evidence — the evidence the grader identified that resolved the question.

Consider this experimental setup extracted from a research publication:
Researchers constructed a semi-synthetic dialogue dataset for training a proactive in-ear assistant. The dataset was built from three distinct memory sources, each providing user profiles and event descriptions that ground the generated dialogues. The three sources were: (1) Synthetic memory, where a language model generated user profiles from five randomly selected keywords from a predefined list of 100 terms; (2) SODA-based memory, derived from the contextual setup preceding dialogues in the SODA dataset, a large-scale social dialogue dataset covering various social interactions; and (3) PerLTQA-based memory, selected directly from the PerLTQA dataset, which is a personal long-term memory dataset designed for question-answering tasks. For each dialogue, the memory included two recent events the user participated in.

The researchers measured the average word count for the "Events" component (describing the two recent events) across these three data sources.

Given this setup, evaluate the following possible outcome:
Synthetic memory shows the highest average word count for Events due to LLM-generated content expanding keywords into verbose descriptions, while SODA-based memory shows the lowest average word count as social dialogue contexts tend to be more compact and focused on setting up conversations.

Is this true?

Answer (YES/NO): NO